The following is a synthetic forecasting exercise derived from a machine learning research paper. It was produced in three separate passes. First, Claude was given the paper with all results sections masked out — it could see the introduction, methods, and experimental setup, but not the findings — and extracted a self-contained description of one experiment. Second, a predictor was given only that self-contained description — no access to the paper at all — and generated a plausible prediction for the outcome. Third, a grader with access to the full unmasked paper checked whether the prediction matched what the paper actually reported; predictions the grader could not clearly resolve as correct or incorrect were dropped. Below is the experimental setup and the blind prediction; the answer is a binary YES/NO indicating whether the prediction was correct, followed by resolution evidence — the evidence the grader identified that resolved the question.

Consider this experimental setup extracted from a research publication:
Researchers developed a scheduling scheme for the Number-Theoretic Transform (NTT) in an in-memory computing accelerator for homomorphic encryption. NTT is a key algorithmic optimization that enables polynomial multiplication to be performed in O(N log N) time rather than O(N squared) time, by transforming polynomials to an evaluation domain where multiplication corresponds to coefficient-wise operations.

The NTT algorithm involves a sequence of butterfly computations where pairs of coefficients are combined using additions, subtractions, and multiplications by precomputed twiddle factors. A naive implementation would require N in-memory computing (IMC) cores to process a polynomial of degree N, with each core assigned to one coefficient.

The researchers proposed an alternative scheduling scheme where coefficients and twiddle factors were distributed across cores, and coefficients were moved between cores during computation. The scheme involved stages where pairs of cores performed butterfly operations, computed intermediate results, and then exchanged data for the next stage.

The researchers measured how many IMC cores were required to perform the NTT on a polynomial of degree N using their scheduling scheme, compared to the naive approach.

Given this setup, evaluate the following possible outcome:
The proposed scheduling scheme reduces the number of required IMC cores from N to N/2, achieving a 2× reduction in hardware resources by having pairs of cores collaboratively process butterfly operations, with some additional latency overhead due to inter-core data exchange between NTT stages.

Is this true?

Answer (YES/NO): YES